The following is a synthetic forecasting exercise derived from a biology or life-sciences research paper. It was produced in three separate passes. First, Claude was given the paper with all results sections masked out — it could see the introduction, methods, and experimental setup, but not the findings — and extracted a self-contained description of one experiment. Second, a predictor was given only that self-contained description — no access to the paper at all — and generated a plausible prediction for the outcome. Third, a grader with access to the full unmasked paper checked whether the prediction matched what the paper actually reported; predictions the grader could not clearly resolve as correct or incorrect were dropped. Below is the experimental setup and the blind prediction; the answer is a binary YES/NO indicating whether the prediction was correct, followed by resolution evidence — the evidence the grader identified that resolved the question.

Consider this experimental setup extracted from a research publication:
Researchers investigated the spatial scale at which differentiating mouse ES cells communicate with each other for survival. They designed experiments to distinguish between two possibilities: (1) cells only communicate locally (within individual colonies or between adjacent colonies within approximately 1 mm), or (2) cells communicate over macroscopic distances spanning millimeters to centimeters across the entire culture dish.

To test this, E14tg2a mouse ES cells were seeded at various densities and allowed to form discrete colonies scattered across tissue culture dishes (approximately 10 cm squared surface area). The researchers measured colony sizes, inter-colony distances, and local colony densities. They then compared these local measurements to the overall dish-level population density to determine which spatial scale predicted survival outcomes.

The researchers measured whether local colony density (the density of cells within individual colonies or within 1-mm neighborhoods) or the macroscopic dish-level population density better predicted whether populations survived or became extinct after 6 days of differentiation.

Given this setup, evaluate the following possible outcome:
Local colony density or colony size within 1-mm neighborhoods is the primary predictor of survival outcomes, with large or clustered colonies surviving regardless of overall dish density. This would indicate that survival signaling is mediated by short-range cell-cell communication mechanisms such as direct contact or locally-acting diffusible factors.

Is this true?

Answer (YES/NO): NO